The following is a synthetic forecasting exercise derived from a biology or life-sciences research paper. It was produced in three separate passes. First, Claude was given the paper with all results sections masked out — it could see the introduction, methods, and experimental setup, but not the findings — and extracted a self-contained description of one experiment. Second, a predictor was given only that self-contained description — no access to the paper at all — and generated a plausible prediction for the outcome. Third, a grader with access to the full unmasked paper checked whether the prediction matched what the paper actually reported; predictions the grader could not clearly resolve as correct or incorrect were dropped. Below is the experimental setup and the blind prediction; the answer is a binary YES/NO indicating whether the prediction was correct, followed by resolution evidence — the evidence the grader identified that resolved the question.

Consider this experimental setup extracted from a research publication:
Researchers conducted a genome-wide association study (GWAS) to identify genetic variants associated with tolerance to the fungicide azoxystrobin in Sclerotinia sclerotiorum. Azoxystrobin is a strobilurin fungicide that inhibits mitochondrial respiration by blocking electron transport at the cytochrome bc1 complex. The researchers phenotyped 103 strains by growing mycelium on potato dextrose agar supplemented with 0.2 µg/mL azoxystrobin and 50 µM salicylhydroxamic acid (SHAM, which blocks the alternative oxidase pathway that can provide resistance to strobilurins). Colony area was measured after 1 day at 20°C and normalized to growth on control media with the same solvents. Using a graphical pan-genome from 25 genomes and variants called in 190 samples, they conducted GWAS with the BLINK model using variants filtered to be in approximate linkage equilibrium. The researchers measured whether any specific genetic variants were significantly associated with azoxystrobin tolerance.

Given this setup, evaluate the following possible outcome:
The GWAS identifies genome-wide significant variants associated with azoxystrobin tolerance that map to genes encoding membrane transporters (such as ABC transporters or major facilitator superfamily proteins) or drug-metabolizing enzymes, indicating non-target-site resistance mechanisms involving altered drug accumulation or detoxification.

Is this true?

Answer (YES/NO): NO